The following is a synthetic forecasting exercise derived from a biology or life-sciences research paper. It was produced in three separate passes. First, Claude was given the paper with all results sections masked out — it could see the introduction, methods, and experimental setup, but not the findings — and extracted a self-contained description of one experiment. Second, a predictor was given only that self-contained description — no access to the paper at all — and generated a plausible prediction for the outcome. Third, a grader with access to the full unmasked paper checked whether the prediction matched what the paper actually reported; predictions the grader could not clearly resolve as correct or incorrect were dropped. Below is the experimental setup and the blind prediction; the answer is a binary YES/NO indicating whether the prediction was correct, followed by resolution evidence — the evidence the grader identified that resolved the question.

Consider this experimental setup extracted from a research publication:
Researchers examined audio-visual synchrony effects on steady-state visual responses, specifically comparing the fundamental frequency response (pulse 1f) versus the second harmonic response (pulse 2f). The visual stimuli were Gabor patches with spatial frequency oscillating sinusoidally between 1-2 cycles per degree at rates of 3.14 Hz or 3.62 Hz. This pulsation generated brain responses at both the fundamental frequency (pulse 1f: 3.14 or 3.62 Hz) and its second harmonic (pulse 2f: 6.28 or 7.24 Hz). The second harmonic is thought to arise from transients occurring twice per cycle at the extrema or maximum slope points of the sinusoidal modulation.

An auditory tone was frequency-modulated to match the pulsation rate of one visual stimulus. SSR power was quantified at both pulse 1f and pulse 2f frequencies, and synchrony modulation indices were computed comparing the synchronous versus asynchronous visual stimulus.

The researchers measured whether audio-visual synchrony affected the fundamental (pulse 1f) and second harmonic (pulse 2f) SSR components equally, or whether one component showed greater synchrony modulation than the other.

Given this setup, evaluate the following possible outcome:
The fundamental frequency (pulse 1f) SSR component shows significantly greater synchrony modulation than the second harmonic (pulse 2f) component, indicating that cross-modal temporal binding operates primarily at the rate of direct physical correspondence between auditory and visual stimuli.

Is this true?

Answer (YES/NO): NO